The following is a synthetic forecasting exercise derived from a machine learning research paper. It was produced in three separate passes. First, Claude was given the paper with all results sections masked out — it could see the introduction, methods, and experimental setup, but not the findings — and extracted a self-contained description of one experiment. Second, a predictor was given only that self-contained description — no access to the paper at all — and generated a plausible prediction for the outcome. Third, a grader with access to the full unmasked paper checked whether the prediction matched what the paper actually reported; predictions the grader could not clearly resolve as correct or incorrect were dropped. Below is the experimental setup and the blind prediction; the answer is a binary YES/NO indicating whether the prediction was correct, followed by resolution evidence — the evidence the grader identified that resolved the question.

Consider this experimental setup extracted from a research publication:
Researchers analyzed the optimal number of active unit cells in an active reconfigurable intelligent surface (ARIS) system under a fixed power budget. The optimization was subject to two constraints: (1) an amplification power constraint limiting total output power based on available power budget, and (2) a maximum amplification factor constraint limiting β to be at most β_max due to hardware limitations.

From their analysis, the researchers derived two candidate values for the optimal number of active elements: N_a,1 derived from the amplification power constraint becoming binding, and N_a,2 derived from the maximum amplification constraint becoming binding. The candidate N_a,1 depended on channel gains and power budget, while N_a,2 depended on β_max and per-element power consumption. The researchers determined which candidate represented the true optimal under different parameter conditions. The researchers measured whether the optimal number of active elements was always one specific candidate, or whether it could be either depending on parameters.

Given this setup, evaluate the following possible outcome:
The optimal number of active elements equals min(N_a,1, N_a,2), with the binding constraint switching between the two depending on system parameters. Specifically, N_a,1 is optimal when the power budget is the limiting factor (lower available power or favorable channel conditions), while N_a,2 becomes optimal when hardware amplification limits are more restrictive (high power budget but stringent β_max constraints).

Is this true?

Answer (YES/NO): NO